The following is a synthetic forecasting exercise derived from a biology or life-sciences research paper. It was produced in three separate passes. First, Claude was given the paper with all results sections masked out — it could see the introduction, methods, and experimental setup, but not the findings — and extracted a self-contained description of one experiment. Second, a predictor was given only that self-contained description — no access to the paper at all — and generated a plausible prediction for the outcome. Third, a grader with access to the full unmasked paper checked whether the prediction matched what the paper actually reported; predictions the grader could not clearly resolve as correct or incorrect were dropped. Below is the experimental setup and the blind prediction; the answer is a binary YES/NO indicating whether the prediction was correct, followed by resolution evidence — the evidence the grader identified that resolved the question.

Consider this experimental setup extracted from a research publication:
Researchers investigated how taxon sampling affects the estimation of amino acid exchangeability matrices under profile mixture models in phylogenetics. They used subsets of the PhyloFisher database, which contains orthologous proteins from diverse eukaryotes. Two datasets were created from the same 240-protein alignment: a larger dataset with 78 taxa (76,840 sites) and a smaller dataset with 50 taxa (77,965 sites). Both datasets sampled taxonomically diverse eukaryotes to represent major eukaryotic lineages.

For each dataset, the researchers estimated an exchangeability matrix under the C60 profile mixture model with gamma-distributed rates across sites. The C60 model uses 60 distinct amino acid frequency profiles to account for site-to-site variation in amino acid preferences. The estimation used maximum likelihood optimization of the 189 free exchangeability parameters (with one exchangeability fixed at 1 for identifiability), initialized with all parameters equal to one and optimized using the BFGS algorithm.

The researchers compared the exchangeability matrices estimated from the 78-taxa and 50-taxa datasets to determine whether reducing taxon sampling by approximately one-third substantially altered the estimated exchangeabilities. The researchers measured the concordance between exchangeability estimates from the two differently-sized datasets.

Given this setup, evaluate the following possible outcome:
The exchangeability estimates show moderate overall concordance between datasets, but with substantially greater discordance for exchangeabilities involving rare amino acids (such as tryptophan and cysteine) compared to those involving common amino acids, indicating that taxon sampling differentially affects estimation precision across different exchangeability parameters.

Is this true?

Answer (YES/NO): NO